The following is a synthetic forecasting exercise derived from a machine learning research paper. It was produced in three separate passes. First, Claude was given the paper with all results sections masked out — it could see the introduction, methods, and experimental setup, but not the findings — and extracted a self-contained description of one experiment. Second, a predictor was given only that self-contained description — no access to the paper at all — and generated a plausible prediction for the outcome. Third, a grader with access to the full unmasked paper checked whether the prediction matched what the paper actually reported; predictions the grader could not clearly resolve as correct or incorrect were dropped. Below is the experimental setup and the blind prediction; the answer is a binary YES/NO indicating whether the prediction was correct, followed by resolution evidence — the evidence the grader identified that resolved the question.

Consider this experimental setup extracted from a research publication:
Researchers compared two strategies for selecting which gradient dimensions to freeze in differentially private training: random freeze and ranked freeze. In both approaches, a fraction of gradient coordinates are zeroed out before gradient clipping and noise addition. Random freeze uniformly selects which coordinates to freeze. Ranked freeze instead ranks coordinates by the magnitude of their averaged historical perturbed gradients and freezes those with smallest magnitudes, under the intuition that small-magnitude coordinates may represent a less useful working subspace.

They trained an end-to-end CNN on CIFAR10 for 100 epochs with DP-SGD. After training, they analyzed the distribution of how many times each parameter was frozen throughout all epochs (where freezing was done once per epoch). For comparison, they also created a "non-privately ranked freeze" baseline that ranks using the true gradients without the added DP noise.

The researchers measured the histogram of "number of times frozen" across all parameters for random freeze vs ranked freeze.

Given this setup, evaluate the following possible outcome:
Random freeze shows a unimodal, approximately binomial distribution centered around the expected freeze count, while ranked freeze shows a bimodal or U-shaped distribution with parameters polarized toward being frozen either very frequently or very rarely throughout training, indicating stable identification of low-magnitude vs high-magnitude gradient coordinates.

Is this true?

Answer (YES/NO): NO